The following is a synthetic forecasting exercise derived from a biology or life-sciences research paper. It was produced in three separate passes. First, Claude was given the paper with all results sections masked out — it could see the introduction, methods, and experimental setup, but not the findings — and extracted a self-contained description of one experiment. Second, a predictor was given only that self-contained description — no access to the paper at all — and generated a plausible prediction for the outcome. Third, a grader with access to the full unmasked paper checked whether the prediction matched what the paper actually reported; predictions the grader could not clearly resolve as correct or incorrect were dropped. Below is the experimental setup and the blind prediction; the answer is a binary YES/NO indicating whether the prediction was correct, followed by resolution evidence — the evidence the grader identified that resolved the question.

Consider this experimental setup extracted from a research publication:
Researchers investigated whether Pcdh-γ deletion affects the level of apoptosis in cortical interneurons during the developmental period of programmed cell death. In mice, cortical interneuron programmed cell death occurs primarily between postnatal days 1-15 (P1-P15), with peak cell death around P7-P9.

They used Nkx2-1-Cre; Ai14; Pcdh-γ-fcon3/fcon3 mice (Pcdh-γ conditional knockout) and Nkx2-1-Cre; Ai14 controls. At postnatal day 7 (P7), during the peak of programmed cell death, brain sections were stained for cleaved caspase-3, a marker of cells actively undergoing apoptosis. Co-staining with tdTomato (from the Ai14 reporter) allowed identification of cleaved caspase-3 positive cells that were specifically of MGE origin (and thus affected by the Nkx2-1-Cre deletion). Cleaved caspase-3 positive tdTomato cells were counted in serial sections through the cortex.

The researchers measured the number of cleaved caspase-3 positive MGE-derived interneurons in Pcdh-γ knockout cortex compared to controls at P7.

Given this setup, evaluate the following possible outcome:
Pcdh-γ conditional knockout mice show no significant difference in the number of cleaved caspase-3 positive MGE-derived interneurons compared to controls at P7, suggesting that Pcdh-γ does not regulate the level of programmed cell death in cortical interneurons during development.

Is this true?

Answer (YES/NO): NO